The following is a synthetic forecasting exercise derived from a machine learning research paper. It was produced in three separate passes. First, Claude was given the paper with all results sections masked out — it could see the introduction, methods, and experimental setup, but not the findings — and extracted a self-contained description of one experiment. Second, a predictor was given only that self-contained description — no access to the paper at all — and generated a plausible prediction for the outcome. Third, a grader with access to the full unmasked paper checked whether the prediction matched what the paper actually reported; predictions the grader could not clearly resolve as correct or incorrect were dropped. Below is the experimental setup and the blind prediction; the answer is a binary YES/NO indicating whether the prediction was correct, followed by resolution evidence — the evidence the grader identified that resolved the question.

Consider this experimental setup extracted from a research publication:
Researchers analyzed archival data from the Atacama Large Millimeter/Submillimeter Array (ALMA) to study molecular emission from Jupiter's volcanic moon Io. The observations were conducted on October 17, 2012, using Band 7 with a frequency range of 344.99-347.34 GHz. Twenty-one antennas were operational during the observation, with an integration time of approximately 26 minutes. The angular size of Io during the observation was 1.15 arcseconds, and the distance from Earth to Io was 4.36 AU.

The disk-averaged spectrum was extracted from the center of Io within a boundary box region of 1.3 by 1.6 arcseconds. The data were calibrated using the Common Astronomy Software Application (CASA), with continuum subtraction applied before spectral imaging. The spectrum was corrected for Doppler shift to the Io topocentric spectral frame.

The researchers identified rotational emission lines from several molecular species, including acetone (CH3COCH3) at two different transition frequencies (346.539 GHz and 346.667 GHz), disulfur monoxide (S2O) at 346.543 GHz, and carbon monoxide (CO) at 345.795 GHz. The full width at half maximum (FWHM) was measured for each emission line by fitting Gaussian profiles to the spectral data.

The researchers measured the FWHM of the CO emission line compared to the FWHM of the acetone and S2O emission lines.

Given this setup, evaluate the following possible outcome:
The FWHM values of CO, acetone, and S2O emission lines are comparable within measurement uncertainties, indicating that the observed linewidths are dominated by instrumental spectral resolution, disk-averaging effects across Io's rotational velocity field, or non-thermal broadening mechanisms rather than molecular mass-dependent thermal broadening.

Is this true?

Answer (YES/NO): NO